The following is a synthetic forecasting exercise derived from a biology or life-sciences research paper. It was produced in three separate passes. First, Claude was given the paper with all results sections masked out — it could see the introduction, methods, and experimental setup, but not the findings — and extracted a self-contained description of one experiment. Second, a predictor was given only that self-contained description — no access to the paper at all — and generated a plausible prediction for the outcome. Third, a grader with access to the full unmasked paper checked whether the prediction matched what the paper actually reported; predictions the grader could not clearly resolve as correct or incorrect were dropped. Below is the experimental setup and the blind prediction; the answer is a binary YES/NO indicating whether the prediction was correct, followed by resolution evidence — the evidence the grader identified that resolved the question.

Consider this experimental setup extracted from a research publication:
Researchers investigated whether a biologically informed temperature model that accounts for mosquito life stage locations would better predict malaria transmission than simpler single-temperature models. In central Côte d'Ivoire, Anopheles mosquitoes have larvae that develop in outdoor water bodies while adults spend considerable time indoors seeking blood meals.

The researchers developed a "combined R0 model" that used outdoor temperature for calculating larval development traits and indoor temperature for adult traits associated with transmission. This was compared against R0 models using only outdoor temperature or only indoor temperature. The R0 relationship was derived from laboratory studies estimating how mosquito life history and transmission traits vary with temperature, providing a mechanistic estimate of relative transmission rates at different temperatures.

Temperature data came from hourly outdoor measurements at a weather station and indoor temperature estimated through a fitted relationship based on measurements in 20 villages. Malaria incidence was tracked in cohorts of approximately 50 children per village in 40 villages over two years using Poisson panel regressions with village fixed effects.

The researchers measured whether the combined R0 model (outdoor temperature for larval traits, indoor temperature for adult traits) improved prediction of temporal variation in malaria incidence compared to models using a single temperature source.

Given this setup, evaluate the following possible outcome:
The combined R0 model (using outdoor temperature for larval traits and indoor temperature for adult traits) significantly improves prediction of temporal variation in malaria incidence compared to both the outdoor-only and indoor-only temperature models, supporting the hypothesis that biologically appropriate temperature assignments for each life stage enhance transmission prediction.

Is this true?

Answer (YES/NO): NO